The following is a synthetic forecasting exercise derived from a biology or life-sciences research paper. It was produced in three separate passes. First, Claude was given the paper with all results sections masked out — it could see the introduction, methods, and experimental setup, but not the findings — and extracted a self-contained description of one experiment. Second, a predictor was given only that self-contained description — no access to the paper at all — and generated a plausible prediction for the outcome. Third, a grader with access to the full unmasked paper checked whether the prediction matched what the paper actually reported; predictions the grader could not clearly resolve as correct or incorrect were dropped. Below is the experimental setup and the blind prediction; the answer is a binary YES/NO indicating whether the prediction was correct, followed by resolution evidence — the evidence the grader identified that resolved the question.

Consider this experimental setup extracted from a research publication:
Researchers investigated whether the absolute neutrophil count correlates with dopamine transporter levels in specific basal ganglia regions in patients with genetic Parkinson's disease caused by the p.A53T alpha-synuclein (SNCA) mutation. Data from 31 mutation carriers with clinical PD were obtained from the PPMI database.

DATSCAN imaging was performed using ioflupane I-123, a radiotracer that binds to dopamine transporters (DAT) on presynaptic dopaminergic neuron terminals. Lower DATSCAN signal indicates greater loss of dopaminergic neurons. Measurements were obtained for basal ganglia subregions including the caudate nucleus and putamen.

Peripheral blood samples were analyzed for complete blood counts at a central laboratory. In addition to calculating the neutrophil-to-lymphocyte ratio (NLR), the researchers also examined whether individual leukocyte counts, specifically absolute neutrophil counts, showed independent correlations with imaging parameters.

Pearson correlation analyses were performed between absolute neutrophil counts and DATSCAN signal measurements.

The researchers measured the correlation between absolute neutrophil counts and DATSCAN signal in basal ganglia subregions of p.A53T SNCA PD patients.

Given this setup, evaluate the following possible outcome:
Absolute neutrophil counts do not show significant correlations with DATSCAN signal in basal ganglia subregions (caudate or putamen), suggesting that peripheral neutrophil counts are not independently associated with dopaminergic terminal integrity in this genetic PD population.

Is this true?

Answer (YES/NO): YES